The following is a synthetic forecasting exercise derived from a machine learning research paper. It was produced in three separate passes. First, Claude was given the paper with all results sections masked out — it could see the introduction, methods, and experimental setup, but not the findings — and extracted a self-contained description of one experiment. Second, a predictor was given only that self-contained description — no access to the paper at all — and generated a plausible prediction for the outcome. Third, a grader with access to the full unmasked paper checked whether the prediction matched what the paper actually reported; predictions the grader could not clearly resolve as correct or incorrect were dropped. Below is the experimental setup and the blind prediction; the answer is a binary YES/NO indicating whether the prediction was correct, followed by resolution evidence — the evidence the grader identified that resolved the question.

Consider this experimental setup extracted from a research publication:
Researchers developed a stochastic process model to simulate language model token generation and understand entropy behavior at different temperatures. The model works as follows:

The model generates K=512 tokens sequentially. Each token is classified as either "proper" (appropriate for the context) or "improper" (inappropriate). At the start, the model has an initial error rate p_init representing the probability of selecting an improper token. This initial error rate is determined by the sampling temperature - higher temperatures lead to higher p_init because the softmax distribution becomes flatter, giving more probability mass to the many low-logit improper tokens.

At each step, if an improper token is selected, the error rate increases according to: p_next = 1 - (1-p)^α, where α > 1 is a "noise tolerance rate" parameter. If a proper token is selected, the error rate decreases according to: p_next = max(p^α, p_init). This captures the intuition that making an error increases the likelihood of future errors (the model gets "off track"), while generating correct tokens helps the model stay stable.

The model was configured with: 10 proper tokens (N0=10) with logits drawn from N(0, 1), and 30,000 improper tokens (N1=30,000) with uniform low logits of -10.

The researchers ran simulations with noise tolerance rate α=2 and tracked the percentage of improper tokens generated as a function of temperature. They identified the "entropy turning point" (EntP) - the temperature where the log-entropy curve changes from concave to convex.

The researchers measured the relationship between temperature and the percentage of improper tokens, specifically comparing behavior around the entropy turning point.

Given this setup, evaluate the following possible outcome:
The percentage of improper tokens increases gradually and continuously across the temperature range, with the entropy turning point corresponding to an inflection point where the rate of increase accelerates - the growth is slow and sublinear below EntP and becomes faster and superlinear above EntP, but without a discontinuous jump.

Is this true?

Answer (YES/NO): NO